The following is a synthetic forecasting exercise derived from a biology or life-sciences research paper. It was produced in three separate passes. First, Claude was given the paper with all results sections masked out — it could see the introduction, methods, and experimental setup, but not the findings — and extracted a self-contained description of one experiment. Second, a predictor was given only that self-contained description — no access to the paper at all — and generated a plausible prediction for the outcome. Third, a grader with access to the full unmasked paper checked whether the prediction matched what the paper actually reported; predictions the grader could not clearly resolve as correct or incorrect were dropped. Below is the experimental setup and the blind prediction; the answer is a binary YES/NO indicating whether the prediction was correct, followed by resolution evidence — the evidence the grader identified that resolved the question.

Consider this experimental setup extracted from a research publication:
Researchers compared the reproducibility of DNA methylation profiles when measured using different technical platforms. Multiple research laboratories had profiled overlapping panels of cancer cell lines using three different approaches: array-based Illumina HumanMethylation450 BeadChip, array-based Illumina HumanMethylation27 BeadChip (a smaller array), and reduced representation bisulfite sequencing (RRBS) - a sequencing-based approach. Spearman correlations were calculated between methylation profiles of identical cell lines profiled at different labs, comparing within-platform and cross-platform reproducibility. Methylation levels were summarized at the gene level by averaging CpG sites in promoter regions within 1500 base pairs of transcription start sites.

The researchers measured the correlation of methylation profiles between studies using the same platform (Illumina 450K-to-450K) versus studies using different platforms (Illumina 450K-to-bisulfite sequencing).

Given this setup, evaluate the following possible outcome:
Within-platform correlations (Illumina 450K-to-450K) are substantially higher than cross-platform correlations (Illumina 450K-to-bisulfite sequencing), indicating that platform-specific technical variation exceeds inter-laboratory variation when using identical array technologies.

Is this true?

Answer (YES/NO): YES